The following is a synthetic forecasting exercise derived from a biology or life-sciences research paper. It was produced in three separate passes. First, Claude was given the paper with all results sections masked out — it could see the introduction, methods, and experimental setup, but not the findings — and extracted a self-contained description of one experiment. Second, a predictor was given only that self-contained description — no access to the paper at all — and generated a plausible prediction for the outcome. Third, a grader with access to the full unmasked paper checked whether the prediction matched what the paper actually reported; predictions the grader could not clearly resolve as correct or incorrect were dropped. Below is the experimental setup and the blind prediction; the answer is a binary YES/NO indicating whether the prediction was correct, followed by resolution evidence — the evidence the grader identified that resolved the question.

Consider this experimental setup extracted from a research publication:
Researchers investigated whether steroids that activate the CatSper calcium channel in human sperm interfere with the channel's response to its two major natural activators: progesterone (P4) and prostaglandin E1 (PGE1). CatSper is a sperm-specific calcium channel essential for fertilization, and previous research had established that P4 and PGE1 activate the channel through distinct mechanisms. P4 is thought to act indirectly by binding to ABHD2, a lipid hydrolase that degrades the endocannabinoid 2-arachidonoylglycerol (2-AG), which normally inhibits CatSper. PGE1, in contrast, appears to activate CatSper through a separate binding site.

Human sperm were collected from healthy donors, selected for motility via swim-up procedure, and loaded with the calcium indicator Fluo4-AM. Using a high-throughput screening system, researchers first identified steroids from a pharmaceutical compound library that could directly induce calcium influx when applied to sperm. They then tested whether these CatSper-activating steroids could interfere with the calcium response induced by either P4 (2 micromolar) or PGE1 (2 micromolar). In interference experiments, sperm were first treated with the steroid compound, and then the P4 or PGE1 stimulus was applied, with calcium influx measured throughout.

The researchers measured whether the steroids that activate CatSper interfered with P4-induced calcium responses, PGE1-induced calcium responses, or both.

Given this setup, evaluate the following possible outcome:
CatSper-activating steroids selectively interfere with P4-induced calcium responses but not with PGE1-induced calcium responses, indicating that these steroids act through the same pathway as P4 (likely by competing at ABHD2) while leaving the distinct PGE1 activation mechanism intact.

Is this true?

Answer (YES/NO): YES